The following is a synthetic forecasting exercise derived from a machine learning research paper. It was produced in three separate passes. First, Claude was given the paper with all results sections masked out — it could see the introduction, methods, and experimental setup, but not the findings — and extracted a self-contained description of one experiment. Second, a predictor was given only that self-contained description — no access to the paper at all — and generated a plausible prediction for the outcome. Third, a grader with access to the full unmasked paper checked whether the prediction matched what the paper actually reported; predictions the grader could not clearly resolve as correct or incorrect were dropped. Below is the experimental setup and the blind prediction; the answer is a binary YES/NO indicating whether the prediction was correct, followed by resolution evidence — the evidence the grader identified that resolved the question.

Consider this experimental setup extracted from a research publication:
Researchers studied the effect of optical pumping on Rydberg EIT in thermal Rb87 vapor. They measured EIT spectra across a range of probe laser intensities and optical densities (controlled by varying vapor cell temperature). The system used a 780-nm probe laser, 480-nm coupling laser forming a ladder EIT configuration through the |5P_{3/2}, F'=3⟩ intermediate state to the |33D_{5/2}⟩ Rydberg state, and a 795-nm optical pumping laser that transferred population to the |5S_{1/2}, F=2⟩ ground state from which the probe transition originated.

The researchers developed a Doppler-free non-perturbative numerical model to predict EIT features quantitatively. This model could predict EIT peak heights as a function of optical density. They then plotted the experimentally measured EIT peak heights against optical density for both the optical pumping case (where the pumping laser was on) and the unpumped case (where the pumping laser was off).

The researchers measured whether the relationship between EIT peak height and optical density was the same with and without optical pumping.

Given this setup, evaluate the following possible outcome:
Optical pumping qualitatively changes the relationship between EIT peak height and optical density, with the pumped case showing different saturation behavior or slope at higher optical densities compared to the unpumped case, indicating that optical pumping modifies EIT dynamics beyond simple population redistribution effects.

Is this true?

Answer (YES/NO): NO